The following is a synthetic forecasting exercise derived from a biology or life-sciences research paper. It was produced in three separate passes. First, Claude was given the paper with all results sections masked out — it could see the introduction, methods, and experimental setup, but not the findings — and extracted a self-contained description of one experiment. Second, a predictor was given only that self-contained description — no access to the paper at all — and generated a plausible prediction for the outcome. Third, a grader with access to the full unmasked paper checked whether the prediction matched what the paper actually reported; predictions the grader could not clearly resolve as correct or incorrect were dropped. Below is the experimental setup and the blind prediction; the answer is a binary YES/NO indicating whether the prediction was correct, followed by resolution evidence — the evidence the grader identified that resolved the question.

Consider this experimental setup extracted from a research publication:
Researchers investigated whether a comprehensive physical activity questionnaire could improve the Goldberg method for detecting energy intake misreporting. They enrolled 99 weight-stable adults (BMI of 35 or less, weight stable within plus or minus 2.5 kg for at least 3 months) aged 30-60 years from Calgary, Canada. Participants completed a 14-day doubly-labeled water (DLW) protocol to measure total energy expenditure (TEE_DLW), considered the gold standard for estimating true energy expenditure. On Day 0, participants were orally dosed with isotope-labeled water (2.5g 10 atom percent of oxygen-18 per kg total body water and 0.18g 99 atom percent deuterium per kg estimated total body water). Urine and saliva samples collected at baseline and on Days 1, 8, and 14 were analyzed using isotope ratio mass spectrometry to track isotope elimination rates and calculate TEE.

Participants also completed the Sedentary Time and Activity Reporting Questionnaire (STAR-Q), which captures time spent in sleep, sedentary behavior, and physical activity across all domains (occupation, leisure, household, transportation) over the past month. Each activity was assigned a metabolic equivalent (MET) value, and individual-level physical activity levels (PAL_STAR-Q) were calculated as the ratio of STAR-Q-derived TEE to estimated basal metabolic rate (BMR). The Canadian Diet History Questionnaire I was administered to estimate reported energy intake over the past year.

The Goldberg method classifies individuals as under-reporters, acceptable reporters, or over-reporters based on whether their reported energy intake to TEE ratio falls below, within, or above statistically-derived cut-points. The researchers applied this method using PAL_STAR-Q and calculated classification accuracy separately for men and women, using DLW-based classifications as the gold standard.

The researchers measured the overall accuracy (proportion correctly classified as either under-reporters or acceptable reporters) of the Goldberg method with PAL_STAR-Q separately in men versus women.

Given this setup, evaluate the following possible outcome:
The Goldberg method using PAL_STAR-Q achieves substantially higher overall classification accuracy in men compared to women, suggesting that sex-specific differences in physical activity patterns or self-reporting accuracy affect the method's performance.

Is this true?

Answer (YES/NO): YES